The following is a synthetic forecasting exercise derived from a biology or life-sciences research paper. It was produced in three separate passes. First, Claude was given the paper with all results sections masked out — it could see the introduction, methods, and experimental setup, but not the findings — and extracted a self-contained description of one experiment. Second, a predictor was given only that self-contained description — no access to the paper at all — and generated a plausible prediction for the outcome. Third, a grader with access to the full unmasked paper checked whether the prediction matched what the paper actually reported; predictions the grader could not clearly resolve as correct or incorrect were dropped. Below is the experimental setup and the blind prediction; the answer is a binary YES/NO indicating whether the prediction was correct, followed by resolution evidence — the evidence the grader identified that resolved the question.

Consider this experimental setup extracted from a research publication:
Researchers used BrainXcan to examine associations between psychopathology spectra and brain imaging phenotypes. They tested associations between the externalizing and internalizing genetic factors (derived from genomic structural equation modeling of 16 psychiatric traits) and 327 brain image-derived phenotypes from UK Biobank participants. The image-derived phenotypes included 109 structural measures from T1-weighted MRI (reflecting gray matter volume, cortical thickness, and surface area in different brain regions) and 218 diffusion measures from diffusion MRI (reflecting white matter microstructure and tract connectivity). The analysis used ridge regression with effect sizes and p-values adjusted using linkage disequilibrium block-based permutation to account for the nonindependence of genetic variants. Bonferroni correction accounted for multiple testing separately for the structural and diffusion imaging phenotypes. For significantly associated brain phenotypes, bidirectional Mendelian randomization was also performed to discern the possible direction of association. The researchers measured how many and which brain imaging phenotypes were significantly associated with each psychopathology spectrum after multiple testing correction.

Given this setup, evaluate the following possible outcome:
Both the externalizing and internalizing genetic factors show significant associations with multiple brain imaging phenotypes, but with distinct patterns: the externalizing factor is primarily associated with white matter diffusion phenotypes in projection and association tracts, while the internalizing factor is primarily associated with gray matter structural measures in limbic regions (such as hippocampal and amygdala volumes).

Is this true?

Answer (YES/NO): NO